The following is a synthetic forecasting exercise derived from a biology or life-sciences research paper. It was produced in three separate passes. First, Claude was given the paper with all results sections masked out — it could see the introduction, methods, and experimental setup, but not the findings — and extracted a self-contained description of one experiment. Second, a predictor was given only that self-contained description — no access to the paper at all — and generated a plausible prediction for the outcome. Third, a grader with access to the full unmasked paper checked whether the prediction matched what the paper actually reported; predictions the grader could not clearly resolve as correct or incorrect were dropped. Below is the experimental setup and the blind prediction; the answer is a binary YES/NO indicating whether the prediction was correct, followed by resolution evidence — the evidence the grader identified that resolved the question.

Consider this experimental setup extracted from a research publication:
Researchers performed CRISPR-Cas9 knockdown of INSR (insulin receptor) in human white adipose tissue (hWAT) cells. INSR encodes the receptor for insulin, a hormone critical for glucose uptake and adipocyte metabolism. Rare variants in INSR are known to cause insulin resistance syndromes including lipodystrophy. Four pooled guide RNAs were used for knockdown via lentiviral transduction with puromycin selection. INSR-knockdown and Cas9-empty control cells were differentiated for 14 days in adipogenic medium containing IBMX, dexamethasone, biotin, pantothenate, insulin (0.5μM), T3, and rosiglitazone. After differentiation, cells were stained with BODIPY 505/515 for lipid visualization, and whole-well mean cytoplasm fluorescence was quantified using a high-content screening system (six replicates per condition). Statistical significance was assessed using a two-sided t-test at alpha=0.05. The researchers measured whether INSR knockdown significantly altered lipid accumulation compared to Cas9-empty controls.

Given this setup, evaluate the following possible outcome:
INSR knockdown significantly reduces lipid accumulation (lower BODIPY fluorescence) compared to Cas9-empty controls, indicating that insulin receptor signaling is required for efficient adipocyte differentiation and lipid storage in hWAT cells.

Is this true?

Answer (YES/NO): NO